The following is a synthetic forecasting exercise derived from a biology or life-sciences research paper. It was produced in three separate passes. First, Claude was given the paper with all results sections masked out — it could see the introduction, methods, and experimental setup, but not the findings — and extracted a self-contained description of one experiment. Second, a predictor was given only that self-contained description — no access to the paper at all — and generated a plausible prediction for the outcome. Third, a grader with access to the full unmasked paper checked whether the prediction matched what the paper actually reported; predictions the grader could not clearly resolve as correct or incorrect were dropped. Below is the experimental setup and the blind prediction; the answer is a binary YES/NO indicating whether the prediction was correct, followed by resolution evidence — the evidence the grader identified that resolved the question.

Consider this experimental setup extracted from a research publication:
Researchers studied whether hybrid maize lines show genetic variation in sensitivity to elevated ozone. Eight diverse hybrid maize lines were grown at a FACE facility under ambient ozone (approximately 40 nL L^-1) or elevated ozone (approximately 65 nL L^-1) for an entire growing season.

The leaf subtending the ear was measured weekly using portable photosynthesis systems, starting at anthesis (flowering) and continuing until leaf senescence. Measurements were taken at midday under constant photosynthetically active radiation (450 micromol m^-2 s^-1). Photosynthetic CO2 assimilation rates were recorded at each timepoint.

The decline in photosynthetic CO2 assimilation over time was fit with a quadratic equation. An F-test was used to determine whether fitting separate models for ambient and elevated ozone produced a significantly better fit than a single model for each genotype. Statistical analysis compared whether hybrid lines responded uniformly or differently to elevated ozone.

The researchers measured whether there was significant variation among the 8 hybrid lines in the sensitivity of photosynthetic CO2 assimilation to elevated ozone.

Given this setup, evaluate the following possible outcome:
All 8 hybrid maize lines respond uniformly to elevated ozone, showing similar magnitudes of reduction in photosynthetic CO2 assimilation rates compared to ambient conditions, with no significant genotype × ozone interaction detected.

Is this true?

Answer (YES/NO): NO